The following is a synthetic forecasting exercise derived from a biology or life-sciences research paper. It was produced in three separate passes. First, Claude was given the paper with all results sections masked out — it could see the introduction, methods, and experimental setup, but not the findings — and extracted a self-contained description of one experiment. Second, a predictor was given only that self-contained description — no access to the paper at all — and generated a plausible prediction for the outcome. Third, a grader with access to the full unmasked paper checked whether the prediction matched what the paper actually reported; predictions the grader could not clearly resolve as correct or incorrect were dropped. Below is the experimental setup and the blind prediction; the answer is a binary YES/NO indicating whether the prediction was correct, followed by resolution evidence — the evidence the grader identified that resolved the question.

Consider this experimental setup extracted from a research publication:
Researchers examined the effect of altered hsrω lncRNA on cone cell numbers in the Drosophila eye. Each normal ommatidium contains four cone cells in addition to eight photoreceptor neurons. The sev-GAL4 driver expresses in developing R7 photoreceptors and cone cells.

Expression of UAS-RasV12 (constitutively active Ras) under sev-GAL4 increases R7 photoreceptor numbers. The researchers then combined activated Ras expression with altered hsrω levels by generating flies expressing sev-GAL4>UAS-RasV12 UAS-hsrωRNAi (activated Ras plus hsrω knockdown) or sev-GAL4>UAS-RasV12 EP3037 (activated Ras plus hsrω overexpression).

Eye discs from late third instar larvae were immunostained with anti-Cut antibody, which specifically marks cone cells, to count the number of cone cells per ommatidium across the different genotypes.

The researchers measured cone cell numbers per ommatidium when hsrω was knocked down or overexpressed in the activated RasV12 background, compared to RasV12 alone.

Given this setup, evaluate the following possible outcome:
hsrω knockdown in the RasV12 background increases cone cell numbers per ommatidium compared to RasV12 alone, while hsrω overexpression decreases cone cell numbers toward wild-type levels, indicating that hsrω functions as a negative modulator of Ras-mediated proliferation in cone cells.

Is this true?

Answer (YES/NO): NO